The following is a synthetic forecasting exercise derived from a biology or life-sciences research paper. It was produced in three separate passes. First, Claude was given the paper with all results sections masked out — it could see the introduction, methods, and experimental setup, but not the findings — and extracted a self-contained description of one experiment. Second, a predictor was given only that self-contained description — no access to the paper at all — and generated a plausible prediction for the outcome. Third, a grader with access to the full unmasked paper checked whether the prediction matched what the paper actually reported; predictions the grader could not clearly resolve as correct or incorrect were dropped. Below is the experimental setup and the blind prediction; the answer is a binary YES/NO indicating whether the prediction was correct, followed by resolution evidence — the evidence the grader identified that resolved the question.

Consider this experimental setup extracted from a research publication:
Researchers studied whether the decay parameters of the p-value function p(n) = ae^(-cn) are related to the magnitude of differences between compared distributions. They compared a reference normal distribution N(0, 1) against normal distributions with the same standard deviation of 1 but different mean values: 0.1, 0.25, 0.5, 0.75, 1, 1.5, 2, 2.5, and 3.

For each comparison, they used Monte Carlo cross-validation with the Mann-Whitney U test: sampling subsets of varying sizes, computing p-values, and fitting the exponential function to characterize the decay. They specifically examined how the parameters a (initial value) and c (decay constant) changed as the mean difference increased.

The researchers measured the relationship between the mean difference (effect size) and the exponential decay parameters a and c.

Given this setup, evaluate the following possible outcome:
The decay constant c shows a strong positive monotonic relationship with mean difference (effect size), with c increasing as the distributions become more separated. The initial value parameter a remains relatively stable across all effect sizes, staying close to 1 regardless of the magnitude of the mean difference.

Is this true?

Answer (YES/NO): NO